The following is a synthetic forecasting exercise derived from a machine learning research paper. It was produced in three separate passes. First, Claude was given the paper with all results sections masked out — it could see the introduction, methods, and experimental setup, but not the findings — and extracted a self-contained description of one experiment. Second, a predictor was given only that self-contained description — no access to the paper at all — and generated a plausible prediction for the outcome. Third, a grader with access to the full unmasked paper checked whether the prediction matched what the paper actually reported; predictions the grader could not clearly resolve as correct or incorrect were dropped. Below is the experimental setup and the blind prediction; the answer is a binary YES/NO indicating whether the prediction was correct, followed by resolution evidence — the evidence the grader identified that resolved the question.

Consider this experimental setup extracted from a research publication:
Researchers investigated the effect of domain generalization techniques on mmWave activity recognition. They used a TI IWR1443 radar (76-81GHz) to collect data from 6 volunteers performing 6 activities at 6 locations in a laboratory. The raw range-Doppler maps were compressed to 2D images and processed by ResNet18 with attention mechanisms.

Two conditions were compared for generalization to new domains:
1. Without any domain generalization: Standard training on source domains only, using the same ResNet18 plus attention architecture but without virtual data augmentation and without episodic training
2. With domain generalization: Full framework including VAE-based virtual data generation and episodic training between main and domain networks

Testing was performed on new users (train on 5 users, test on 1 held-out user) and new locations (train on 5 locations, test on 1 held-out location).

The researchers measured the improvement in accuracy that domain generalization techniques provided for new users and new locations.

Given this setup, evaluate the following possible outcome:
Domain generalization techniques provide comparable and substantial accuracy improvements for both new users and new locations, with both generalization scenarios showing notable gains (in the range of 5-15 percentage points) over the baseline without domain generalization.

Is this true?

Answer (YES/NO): YES